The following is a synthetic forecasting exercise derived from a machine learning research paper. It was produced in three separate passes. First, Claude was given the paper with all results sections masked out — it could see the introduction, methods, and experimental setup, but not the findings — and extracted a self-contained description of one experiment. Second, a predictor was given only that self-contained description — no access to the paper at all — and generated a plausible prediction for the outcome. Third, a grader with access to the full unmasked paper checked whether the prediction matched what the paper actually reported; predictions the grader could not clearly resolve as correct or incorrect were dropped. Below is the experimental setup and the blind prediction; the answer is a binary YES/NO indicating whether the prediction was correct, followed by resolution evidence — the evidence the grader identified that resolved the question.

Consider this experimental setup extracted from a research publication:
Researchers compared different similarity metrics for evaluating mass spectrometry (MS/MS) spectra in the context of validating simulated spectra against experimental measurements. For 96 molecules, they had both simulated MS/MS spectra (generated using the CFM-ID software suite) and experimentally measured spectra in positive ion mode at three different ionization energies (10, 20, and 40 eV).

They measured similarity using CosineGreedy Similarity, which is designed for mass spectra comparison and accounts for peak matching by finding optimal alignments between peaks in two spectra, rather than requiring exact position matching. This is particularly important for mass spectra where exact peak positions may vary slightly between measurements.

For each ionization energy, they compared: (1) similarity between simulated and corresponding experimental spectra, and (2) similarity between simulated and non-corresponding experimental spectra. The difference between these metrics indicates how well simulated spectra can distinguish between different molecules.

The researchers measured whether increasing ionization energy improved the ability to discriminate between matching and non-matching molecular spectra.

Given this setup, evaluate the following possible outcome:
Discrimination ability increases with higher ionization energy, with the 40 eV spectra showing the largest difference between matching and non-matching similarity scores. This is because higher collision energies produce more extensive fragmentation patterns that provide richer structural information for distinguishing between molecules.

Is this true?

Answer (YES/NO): YES